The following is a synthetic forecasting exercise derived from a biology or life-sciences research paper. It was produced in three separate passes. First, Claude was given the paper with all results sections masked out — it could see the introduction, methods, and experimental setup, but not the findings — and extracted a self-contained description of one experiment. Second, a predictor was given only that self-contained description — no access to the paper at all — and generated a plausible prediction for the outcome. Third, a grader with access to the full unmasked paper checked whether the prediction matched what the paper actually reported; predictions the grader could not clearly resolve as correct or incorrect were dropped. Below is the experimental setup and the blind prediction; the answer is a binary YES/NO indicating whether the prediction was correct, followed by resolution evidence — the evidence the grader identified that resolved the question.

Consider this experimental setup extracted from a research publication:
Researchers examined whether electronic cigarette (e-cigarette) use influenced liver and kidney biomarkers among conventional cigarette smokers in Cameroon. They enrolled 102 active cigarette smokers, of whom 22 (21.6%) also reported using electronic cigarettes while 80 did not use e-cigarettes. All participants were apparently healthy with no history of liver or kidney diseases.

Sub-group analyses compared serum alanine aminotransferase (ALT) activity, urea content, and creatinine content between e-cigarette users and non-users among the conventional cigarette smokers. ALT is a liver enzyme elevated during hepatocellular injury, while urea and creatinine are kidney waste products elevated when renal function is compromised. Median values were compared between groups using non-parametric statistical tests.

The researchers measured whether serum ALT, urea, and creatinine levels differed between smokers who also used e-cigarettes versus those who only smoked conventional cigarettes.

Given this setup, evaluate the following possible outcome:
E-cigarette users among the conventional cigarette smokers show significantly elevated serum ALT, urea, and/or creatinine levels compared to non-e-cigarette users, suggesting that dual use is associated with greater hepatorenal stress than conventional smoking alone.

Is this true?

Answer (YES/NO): NO